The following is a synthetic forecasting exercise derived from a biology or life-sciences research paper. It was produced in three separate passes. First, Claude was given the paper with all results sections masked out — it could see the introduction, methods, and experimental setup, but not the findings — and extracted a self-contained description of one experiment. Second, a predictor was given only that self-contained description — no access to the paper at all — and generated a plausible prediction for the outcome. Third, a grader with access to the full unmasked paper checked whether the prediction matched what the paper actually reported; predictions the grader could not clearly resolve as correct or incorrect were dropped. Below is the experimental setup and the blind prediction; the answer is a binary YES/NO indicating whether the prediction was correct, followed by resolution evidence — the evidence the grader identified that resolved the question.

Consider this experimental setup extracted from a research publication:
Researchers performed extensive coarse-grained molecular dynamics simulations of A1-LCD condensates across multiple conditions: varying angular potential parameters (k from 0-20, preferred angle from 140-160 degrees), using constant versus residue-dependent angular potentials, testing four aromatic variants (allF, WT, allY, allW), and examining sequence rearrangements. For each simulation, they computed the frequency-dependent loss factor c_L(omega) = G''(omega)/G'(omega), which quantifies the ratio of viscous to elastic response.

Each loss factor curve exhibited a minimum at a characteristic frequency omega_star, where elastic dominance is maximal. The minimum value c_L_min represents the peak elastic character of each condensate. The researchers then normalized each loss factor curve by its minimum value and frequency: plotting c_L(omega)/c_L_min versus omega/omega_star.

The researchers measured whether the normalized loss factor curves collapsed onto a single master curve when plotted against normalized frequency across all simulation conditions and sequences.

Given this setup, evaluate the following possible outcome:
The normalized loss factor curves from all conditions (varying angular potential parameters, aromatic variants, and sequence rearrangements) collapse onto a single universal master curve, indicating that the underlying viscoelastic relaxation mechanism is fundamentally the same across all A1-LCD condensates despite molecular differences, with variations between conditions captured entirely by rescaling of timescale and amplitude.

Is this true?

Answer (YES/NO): YES